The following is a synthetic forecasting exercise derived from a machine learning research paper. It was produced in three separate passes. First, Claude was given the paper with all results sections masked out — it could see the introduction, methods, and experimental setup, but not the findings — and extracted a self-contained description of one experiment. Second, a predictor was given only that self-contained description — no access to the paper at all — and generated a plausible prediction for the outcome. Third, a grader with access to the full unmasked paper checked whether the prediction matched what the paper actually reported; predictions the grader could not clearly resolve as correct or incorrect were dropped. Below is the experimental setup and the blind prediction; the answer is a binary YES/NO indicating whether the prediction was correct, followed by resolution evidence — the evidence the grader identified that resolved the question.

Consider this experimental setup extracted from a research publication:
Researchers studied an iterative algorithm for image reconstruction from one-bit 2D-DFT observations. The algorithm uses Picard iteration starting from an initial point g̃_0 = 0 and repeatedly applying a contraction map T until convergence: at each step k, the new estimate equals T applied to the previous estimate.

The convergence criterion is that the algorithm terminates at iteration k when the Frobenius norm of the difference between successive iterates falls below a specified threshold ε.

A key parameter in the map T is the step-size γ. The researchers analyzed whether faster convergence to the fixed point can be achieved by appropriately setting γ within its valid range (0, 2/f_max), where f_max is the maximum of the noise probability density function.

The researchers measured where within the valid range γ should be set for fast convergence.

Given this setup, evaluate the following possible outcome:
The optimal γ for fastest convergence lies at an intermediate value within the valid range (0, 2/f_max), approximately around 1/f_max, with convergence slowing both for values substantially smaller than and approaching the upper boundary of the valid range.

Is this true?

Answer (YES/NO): NO